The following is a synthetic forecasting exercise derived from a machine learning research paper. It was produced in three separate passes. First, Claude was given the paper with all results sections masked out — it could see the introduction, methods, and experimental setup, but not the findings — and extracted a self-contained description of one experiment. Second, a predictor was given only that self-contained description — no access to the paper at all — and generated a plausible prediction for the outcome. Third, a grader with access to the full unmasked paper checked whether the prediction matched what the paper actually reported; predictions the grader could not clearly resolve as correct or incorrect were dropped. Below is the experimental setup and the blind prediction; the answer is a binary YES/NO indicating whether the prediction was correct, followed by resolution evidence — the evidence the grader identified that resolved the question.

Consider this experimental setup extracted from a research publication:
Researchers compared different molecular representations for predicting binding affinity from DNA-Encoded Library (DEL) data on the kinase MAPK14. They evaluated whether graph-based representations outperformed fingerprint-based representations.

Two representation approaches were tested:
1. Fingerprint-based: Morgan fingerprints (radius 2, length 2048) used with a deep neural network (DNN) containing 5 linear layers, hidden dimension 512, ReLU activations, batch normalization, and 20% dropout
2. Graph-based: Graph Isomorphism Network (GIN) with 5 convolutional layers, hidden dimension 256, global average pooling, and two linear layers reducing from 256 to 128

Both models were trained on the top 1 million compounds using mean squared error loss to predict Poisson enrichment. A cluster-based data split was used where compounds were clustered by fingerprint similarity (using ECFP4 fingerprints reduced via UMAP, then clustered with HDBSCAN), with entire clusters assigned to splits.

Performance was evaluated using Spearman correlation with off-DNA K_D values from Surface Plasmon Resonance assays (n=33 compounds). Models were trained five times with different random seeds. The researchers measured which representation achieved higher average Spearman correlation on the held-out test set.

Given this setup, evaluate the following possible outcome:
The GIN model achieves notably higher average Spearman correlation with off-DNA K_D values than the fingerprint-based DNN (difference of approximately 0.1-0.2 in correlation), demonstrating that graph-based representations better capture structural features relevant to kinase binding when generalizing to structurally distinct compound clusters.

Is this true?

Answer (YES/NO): NO